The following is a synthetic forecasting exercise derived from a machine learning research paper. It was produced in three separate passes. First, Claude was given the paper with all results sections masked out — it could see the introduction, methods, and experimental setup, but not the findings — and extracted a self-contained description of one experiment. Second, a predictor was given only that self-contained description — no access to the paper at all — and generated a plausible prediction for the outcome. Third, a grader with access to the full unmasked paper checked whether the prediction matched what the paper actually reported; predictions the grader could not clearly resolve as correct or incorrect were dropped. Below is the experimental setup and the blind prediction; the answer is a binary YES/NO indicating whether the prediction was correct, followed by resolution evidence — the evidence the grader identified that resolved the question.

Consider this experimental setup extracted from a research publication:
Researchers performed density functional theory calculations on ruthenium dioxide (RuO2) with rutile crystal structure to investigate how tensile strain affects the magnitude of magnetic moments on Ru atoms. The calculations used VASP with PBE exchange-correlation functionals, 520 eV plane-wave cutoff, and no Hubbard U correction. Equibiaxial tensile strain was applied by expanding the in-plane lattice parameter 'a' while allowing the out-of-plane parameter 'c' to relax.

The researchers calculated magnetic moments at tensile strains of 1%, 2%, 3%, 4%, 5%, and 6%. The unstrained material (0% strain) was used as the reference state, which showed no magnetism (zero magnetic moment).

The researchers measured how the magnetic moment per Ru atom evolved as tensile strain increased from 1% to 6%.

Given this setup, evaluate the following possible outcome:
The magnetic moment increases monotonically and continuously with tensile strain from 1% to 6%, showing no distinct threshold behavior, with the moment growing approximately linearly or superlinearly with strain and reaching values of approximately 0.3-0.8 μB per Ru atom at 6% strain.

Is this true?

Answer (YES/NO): NO